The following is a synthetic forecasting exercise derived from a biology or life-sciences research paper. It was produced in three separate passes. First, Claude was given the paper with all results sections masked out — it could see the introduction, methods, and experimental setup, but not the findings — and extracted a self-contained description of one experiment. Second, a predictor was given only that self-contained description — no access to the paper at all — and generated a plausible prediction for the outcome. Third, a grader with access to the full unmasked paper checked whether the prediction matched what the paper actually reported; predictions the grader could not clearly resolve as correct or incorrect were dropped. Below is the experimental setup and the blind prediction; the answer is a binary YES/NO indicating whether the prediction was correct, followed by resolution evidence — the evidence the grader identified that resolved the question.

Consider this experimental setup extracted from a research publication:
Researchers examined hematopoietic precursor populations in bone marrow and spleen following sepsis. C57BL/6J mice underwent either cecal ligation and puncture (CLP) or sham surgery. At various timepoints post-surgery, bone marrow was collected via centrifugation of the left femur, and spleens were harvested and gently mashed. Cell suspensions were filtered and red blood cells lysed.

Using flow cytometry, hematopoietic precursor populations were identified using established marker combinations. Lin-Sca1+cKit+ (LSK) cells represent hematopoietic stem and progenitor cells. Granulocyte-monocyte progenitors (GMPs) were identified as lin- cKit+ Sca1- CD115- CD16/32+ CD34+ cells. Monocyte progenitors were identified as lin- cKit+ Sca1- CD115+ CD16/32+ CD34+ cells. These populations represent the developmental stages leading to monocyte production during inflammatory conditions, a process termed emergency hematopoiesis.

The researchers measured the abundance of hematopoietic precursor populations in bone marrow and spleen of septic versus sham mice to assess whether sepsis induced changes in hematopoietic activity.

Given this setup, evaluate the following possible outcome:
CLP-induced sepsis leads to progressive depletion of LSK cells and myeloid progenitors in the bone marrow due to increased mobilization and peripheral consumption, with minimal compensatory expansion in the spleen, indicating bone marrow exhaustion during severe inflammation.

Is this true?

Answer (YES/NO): NO